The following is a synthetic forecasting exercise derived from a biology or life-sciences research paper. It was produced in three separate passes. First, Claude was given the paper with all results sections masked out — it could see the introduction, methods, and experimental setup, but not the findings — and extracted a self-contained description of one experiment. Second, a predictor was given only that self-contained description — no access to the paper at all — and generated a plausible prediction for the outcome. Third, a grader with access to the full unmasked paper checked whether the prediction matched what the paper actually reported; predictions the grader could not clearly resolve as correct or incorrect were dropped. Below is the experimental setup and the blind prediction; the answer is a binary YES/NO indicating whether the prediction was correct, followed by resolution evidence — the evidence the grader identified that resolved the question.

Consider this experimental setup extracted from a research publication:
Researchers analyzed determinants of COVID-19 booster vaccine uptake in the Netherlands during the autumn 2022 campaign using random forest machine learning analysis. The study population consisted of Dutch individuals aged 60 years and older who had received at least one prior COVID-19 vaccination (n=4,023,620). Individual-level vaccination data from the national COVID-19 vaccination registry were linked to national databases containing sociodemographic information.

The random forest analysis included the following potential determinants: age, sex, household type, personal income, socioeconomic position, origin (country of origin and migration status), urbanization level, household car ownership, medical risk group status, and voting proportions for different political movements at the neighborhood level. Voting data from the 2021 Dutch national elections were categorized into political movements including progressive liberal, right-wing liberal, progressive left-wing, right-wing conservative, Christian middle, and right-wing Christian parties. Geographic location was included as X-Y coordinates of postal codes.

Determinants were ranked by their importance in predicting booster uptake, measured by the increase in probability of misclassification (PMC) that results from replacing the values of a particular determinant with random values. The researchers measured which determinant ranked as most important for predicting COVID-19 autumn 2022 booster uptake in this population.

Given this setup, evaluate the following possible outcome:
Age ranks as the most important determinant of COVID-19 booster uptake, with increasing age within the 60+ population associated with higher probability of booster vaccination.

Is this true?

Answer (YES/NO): YES